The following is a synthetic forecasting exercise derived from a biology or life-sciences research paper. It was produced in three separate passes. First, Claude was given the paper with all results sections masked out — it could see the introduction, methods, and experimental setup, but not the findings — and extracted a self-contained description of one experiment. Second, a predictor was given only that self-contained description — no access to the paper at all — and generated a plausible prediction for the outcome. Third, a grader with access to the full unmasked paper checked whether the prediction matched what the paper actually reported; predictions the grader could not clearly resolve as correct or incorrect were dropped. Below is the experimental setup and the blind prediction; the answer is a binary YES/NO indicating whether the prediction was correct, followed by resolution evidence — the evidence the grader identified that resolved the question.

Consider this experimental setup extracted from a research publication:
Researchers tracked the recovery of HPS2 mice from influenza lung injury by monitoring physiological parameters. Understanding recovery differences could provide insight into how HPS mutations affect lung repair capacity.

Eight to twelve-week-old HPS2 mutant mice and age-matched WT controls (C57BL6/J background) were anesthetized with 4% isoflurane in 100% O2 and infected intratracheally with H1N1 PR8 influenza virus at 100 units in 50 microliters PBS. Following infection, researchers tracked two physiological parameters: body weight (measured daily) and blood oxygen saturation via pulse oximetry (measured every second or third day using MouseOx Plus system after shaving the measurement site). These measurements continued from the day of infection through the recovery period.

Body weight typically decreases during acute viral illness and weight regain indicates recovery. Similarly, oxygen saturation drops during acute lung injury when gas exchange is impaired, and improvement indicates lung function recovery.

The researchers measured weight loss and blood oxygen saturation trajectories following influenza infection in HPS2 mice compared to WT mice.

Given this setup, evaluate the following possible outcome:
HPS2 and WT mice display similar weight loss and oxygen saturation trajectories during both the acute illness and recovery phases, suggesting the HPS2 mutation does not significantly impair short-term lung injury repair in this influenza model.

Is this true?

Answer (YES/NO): NO